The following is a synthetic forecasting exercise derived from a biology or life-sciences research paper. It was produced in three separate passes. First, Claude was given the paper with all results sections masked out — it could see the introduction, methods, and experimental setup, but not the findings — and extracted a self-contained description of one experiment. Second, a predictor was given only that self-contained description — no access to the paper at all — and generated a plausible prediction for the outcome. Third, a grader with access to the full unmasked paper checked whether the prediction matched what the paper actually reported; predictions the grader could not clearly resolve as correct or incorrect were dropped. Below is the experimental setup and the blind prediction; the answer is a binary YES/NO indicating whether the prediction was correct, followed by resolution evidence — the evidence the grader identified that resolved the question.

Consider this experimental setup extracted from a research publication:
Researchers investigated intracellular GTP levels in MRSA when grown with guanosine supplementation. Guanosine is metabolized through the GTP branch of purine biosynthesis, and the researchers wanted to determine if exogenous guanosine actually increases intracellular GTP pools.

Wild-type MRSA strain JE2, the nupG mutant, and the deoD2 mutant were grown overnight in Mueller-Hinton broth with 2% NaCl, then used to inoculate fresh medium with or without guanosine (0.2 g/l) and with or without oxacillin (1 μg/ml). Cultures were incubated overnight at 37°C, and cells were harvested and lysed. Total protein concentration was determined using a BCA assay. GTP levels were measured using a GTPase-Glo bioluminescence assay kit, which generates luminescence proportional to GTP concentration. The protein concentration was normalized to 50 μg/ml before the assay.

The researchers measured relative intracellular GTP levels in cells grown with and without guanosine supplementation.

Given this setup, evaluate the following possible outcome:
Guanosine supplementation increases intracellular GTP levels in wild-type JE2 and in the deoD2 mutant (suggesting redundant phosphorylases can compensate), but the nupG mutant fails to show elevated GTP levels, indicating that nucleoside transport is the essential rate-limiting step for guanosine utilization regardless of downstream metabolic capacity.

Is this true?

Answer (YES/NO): NO